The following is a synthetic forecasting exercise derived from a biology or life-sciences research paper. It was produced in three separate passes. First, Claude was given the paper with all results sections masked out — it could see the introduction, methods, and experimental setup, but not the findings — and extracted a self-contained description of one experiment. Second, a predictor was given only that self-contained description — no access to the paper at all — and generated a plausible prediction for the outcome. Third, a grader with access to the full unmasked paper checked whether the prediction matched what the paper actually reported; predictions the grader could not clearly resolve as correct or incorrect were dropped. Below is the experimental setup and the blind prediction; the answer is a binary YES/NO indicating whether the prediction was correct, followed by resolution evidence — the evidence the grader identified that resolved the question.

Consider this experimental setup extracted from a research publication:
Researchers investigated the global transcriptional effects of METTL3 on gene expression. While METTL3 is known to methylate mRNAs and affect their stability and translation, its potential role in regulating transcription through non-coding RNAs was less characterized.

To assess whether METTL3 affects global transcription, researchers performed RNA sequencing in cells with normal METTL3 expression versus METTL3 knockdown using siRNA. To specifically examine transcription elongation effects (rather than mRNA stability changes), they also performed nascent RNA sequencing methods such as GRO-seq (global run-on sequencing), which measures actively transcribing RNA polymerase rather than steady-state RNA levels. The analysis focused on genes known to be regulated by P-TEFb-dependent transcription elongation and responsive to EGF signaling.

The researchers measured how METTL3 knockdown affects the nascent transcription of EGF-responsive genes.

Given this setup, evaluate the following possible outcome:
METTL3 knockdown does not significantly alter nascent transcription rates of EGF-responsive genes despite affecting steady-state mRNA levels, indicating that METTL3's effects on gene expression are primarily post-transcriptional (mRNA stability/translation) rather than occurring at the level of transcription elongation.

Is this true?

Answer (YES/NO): NO